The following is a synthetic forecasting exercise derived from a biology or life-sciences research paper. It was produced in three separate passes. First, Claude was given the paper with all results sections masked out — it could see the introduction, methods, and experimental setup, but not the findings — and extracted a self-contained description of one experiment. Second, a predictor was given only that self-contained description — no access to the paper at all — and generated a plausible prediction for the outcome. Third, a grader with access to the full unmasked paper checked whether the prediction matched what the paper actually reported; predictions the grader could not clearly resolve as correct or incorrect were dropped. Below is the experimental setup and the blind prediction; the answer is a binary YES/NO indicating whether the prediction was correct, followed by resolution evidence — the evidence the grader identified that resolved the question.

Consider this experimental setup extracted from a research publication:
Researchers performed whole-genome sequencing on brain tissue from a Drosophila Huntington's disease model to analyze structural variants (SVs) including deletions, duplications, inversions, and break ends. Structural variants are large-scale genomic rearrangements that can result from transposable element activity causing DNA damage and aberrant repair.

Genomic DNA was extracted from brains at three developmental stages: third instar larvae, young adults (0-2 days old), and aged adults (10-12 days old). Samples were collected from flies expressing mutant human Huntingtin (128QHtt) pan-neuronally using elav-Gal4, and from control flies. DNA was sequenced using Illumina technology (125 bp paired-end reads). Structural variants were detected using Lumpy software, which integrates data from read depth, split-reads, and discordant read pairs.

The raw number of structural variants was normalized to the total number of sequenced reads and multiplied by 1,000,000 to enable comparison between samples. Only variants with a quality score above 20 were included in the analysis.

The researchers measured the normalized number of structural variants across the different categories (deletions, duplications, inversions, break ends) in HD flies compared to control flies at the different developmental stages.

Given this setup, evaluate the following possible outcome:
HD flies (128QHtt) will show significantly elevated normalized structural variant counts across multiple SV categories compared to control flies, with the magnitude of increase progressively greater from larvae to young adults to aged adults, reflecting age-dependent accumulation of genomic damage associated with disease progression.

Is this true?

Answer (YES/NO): NO